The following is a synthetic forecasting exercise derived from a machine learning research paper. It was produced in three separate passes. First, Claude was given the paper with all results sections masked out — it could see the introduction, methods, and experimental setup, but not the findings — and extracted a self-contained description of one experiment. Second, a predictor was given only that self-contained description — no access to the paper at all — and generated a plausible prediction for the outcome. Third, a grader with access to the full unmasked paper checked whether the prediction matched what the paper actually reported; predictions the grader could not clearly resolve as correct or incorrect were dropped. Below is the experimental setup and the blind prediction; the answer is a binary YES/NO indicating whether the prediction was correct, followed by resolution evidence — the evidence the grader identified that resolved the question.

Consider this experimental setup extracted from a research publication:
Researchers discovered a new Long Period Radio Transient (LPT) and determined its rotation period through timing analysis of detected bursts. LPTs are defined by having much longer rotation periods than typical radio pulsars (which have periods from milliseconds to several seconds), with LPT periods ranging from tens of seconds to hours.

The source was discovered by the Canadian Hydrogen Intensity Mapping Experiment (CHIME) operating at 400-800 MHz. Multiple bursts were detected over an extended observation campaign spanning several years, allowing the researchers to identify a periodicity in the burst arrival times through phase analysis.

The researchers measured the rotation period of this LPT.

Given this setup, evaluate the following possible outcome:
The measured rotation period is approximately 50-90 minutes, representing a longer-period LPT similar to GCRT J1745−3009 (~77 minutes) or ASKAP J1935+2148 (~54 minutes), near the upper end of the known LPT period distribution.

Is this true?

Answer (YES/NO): NO